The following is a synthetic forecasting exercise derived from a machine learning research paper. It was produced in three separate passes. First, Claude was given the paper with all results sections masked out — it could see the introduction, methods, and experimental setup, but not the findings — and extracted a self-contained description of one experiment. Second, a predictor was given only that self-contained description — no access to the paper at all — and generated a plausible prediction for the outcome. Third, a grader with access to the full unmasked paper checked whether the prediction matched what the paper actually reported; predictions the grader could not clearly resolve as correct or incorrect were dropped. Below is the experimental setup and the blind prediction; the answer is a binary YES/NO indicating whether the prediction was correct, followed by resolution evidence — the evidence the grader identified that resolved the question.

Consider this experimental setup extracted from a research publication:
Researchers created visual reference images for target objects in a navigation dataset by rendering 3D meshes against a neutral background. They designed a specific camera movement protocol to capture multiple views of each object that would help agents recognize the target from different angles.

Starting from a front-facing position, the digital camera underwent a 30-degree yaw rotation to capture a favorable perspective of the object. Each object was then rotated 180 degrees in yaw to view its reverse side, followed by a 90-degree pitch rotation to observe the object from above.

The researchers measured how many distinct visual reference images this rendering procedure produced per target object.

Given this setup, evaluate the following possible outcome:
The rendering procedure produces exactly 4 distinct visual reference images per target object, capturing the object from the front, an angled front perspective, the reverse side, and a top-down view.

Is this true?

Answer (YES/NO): NO